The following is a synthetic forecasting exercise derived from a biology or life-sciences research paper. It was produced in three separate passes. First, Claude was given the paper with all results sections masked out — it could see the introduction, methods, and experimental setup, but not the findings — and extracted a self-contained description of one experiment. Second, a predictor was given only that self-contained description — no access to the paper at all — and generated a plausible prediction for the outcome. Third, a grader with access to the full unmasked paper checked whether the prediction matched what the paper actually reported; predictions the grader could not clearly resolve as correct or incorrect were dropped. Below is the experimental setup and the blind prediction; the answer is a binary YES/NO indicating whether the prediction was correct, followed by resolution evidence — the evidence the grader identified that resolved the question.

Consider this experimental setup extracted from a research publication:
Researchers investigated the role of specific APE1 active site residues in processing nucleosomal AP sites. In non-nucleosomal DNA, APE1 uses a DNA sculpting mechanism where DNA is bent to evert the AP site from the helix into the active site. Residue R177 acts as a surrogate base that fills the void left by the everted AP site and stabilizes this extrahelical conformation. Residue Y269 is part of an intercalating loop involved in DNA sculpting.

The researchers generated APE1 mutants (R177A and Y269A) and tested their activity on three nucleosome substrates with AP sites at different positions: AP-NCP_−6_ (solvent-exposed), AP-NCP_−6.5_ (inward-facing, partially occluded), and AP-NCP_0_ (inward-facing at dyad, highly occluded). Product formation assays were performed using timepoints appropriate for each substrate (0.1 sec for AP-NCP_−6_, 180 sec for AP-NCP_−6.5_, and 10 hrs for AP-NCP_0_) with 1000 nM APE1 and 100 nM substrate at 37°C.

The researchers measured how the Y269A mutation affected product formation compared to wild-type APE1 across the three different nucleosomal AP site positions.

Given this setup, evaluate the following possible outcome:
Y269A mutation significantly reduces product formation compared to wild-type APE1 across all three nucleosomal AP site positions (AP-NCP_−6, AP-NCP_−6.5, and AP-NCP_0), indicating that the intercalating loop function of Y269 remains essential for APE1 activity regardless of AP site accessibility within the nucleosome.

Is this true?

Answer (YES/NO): NO